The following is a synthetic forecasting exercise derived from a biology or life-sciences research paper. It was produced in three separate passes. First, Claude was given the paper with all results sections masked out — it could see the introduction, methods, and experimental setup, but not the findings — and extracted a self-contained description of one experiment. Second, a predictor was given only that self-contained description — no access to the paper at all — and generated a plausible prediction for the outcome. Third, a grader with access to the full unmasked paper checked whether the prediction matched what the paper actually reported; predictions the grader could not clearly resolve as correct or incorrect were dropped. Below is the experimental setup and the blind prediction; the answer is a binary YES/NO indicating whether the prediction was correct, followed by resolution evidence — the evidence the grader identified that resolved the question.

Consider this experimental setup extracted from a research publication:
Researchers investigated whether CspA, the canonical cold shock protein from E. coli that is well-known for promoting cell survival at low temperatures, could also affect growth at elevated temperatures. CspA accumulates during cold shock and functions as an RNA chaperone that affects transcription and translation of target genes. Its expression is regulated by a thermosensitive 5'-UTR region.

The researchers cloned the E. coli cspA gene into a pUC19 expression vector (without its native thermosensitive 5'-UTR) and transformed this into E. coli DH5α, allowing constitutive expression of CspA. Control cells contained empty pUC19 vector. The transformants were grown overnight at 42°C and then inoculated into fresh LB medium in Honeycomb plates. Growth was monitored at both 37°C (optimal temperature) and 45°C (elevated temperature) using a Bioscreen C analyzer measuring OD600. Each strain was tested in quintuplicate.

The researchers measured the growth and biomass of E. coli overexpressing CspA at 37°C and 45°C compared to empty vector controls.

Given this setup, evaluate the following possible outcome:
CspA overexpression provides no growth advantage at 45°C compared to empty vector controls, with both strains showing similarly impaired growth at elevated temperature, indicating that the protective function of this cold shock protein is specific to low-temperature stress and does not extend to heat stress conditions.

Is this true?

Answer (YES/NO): NO